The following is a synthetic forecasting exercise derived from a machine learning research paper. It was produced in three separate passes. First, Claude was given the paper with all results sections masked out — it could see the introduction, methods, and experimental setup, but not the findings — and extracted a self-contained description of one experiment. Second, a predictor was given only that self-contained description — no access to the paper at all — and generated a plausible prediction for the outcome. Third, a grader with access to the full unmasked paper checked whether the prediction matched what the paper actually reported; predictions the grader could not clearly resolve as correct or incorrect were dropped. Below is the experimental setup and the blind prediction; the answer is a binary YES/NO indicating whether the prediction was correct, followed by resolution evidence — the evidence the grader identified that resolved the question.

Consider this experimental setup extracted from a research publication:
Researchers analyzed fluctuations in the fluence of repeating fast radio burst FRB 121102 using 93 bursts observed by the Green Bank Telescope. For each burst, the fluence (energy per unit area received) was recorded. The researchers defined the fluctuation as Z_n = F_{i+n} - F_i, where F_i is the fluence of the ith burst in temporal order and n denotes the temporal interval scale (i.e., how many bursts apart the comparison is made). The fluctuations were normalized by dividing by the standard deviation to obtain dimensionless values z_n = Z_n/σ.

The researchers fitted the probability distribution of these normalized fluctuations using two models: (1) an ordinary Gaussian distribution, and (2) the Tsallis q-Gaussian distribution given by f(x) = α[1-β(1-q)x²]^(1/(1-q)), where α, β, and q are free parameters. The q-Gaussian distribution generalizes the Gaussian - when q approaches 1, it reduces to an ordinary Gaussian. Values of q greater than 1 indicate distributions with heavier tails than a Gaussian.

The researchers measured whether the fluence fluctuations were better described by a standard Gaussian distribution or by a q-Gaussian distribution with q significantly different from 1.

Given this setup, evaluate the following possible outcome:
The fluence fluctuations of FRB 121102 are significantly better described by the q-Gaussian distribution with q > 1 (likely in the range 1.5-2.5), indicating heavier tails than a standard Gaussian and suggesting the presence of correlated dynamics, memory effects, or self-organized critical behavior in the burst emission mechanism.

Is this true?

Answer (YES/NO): YES